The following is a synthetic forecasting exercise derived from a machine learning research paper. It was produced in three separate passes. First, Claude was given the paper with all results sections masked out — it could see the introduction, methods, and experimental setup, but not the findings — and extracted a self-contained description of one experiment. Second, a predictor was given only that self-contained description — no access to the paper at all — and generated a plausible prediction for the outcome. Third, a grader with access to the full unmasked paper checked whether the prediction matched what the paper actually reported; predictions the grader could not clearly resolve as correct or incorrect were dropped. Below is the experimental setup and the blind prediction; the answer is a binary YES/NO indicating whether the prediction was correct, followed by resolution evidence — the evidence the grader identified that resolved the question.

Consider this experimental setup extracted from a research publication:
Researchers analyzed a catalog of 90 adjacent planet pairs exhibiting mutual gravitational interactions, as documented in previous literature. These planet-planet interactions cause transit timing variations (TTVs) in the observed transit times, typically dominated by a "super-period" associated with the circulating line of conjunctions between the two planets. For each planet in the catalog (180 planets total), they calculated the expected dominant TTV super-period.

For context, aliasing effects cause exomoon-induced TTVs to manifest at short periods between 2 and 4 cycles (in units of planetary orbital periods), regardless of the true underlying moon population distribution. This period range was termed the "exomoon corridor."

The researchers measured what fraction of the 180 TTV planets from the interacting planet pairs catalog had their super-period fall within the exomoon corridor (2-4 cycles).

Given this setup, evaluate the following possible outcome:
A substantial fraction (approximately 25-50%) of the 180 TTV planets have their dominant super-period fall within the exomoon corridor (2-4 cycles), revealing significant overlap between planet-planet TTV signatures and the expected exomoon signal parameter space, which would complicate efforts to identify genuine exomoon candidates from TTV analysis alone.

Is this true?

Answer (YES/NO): NO